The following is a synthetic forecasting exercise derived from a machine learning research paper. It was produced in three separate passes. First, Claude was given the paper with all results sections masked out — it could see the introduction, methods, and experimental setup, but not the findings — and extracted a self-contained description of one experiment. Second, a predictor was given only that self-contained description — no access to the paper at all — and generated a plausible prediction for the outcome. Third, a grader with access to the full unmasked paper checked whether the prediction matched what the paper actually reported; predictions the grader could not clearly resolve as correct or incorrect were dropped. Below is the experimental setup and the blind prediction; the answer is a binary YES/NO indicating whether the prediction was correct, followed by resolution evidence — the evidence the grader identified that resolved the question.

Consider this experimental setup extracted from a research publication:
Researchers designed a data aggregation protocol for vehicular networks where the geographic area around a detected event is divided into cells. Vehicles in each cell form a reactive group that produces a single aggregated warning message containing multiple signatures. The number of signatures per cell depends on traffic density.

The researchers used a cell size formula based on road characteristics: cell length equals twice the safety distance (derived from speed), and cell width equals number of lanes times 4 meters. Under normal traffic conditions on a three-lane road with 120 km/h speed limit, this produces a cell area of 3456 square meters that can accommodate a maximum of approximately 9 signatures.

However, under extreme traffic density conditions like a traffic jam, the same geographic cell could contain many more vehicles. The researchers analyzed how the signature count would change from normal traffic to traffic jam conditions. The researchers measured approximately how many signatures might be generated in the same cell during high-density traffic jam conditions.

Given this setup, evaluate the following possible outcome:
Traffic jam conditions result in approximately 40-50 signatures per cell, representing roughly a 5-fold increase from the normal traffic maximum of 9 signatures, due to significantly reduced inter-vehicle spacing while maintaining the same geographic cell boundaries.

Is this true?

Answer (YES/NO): NO